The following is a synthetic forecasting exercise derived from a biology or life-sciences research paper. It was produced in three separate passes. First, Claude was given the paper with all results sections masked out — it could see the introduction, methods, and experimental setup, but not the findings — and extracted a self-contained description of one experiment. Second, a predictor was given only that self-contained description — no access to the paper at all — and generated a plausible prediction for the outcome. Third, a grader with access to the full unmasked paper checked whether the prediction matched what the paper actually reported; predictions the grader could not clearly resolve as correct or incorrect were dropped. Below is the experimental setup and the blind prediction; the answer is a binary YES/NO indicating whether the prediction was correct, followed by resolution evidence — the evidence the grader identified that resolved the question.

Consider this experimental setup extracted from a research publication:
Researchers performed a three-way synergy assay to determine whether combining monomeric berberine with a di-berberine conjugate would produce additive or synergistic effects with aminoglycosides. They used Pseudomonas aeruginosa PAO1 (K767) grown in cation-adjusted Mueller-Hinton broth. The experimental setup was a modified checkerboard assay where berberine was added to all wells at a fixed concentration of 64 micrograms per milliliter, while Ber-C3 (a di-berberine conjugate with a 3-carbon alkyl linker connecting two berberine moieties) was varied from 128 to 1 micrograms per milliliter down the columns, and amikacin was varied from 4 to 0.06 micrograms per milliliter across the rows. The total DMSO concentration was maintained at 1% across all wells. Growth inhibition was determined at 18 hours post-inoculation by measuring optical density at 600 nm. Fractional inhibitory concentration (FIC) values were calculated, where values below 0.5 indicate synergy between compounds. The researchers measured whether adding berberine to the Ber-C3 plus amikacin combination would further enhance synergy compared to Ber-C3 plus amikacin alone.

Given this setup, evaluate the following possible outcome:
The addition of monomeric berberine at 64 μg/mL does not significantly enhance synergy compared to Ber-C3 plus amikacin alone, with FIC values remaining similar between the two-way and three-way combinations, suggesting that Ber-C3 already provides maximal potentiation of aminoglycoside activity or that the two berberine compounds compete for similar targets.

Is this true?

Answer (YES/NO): NO